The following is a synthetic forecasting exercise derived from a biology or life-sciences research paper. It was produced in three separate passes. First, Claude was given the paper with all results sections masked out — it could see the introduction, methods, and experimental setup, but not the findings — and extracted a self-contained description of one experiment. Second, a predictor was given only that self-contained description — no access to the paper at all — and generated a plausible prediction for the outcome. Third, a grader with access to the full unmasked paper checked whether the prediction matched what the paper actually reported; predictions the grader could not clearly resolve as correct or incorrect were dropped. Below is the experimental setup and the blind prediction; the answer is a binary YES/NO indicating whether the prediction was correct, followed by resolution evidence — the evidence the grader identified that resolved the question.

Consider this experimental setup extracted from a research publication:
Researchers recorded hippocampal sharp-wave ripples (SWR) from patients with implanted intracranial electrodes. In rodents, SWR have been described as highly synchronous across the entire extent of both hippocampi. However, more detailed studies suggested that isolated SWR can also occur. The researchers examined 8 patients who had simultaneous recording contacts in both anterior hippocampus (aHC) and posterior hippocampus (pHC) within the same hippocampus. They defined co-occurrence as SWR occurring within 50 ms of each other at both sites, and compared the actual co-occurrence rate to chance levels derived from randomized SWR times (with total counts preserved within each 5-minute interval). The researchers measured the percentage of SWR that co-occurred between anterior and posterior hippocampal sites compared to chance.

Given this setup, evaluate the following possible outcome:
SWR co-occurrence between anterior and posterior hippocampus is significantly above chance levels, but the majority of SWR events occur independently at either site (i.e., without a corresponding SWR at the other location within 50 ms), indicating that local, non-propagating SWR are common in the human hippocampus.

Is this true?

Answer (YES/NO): YES